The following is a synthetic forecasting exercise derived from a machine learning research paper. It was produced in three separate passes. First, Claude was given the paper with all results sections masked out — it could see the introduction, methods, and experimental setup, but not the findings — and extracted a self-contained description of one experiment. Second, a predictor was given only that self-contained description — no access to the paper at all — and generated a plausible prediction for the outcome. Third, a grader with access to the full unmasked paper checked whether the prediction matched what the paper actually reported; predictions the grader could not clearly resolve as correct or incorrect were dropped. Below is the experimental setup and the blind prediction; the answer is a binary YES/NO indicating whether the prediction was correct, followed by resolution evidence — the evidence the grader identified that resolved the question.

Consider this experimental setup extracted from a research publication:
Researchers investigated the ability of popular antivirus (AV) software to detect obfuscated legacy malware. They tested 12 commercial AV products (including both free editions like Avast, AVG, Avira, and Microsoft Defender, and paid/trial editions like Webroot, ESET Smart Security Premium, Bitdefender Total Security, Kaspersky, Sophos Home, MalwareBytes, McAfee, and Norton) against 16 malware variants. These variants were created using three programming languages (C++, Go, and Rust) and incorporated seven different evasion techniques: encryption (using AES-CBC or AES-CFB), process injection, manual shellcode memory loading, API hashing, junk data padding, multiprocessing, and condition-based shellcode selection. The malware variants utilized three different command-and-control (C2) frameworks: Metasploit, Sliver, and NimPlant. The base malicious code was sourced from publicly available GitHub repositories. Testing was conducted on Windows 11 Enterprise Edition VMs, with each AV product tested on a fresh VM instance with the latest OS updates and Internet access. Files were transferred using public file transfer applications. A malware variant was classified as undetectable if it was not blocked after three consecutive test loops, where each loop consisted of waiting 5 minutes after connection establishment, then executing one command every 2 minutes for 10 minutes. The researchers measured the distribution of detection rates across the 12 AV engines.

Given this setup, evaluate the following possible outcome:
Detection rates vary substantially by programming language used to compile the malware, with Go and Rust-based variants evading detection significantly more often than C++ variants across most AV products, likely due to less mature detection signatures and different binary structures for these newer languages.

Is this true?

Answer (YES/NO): NO